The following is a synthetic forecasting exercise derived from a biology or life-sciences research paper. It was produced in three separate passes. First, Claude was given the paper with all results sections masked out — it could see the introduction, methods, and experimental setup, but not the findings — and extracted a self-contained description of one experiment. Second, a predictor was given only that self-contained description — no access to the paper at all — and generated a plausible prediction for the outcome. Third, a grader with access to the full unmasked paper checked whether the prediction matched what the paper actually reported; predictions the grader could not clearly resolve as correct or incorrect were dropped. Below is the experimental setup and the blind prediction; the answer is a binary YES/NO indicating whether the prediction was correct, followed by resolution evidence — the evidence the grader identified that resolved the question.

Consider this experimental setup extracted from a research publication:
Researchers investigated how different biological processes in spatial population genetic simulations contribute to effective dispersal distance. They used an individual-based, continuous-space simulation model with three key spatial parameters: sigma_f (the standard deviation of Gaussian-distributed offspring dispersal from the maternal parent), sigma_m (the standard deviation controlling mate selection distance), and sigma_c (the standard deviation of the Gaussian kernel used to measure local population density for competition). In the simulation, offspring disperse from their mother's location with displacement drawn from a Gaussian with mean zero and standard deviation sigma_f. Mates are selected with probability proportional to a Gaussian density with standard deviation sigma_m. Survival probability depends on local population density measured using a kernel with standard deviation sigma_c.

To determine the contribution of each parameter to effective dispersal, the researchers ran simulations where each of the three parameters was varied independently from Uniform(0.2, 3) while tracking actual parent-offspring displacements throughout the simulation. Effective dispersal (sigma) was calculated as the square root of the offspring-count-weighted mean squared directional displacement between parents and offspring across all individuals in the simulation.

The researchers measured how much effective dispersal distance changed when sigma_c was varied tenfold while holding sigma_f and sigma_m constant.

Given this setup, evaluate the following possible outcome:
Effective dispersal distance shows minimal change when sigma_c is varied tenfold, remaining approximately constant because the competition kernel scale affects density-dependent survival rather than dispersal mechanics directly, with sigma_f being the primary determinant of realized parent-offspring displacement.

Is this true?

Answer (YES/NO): YES